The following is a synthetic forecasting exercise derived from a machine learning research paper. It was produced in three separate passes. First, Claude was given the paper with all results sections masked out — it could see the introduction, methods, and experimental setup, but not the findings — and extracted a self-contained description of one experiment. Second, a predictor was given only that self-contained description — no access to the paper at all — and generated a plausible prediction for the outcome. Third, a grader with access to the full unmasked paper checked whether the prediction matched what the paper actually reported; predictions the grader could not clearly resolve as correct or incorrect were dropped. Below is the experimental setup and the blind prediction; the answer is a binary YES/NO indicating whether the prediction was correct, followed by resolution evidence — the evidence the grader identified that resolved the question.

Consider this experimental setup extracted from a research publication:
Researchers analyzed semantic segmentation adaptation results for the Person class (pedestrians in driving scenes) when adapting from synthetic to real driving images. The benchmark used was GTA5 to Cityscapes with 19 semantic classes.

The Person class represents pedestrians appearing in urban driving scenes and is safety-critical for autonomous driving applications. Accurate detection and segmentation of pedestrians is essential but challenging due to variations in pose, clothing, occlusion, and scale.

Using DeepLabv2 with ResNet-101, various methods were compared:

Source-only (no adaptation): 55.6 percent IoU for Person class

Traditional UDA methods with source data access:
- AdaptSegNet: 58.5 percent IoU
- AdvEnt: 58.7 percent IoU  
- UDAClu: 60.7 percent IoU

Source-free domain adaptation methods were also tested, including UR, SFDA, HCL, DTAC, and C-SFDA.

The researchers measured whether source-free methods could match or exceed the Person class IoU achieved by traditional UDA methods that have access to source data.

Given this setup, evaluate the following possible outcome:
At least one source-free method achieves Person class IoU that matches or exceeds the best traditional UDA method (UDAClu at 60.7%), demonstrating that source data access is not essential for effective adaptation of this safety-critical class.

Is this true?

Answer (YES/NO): YES